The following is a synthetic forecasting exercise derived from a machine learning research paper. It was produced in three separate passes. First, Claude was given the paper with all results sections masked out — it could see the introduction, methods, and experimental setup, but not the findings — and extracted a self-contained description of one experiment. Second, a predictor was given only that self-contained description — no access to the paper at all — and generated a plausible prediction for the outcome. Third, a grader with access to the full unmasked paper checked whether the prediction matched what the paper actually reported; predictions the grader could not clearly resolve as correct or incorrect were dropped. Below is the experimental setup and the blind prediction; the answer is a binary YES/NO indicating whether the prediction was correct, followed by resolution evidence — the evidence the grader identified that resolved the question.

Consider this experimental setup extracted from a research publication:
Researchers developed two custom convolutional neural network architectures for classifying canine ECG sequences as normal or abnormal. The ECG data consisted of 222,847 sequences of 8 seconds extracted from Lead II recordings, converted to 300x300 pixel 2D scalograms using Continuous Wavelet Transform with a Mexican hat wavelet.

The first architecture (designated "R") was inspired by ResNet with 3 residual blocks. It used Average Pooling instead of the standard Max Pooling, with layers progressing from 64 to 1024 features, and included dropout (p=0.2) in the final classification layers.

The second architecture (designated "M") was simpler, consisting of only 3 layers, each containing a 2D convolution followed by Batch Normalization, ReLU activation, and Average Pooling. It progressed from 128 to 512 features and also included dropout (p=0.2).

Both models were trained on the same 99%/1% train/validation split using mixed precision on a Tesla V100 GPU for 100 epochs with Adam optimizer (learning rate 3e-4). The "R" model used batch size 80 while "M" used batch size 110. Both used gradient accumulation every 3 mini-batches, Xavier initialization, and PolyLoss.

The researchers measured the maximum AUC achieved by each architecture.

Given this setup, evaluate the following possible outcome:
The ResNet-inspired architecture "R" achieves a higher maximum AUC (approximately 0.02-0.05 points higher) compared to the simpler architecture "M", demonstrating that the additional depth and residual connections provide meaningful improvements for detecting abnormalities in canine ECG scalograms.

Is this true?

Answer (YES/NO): NO